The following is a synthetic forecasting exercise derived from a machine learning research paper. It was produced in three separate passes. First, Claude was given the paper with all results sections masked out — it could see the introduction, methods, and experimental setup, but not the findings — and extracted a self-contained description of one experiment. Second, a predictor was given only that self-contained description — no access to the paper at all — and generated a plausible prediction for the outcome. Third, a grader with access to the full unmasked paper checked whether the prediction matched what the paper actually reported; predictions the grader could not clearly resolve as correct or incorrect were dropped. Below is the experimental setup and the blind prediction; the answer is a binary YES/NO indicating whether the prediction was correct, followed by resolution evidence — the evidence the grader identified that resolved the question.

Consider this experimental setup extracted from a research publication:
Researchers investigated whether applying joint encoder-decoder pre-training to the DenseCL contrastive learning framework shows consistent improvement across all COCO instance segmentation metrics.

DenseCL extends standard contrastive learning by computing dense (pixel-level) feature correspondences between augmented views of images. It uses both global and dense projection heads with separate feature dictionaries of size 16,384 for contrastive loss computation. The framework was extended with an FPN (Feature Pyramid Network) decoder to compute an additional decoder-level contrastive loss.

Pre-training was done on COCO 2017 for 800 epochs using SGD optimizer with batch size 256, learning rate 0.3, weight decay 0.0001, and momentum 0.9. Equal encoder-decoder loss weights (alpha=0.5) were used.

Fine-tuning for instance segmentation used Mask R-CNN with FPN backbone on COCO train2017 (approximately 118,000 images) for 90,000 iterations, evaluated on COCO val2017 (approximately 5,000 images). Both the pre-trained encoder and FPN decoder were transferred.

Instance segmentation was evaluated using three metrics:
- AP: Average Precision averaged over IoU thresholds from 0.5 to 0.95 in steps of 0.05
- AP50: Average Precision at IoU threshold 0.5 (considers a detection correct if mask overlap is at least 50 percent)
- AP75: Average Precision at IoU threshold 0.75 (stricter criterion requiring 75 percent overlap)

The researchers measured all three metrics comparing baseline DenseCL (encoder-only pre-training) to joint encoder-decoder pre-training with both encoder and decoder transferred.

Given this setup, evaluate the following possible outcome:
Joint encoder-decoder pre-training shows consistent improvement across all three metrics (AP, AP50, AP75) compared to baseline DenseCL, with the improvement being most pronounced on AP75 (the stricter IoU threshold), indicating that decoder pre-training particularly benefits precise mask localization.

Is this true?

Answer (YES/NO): NO